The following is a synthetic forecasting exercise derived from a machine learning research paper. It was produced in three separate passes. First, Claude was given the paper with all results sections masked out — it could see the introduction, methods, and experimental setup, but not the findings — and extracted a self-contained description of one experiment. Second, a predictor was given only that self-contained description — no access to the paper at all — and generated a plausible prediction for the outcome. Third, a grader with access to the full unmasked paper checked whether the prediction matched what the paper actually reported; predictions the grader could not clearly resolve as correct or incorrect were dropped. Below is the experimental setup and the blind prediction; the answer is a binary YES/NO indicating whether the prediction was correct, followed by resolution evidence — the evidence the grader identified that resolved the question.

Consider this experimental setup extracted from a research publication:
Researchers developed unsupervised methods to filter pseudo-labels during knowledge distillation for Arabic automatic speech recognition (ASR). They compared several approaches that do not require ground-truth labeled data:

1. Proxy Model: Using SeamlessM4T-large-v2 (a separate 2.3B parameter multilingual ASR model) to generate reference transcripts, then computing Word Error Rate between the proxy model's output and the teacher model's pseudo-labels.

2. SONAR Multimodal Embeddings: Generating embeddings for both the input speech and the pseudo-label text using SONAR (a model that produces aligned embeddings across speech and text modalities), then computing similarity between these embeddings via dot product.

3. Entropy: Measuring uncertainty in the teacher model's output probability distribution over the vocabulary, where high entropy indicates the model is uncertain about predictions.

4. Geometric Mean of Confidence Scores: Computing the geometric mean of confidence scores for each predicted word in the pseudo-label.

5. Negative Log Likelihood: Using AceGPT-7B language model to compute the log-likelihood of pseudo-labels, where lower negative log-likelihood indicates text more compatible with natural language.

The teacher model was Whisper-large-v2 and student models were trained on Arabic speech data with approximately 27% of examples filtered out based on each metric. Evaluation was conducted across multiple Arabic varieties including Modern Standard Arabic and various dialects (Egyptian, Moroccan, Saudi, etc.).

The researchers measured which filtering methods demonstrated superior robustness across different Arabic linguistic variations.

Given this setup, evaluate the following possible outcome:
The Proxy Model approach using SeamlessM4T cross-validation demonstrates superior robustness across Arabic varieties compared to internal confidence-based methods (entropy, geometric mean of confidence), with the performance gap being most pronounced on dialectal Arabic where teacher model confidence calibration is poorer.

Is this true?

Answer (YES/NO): NO